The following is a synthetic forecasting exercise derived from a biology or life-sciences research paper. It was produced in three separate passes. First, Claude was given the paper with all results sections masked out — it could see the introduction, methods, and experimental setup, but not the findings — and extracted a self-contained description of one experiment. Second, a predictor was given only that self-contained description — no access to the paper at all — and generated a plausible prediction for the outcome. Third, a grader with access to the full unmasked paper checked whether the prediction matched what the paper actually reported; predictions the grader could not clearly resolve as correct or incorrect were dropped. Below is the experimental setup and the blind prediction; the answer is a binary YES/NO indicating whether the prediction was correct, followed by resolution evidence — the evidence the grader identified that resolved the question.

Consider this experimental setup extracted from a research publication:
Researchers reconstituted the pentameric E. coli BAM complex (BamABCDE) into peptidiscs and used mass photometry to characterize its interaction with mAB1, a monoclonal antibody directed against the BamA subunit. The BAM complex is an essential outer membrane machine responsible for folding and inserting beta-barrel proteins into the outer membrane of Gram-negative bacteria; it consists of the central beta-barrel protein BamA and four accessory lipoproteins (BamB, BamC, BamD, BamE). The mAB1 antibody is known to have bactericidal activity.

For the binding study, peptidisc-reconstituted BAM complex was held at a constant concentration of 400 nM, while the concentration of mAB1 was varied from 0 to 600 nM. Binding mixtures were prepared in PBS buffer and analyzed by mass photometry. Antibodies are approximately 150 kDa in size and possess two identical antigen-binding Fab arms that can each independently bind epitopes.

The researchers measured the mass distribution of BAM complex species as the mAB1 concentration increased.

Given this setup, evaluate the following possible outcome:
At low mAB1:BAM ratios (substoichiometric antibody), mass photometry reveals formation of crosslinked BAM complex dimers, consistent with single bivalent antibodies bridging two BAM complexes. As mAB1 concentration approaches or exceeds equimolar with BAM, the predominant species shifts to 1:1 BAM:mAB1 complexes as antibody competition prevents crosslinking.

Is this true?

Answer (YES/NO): NO